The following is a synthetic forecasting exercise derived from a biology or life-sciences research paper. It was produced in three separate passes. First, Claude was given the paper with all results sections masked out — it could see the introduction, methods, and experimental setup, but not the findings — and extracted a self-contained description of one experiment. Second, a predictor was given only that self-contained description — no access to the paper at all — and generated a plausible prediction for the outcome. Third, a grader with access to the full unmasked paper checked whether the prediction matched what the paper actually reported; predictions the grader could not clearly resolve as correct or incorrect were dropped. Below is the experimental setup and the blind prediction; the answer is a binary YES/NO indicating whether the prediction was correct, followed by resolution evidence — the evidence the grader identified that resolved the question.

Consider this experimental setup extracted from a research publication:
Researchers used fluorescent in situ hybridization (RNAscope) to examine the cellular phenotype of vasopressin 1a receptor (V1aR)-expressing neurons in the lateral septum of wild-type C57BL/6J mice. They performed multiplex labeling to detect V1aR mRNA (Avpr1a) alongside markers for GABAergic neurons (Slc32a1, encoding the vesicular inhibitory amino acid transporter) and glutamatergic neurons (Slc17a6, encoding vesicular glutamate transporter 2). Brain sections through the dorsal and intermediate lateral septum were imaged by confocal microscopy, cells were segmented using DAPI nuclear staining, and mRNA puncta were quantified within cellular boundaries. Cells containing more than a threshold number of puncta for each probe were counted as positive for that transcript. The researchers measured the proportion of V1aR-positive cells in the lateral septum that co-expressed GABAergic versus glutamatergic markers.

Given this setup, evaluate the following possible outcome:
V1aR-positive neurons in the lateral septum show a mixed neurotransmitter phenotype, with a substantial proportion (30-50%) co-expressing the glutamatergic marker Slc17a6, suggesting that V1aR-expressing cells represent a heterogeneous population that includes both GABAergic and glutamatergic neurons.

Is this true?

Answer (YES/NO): NO